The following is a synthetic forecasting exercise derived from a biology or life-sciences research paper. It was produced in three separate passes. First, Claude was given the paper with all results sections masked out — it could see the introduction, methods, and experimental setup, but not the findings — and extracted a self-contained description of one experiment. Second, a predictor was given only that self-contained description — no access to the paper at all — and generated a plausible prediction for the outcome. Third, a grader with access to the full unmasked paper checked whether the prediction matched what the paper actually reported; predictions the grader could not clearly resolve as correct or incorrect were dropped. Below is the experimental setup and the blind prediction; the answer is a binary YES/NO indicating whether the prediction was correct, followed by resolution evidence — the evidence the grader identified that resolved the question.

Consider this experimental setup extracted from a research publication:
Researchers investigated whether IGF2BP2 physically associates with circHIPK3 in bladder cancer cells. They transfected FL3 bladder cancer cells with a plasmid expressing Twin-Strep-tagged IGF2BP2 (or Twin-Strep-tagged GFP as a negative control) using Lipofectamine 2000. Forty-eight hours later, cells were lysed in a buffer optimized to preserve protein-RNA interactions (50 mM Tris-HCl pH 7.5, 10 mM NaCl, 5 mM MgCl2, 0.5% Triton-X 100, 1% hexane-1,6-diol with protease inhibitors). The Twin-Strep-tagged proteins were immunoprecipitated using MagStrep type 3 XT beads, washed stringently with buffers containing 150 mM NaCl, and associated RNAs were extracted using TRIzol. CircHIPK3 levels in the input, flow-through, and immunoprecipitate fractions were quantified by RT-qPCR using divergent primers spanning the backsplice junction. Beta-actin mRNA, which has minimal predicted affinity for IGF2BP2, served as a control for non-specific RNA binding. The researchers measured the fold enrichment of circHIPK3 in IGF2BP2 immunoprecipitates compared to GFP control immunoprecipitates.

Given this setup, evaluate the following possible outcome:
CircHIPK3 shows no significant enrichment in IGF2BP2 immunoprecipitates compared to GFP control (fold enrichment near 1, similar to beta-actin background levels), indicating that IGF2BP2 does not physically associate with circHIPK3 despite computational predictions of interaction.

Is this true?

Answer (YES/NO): NO